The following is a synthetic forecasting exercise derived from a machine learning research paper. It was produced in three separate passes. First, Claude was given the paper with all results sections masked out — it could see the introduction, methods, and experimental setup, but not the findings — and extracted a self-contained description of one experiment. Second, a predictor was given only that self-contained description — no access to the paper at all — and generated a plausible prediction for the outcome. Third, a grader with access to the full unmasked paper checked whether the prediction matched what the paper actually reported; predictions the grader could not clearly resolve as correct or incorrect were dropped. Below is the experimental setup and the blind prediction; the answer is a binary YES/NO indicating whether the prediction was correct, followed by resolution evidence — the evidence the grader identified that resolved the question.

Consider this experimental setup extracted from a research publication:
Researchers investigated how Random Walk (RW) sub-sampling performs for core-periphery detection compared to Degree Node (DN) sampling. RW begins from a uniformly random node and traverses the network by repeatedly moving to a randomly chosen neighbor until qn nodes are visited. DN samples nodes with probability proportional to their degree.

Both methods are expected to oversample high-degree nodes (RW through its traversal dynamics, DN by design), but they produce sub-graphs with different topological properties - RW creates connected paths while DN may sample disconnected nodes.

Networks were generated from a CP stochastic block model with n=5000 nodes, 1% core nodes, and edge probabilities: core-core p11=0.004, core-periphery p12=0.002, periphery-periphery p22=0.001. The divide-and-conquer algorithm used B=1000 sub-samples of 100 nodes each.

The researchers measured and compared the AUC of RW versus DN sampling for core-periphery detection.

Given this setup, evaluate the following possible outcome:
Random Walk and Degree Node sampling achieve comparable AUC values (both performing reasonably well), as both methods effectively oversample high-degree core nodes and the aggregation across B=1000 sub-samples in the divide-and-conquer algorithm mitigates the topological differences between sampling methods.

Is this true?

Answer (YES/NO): YES